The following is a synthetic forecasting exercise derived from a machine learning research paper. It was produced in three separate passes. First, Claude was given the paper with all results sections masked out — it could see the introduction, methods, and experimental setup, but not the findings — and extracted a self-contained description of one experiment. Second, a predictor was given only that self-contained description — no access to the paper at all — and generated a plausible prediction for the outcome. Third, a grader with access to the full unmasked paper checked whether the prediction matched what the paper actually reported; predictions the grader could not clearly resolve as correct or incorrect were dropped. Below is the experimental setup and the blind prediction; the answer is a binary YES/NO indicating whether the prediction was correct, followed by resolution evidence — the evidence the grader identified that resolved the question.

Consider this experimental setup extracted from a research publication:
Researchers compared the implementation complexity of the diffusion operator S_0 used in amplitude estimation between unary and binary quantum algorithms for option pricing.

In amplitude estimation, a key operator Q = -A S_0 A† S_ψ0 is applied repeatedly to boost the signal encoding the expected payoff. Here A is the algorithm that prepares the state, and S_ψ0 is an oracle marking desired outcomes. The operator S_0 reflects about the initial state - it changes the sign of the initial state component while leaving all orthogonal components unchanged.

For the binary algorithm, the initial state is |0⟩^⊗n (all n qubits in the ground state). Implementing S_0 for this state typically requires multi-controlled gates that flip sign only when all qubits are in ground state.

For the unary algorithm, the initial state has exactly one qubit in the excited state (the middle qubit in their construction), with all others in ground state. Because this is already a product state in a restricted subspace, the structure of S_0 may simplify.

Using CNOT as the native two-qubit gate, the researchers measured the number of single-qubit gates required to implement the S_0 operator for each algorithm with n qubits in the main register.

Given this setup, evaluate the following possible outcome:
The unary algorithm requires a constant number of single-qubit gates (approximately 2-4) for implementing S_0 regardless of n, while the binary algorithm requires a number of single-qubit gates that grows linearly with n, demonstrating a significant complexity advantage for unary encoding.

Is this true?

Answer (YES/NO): YES